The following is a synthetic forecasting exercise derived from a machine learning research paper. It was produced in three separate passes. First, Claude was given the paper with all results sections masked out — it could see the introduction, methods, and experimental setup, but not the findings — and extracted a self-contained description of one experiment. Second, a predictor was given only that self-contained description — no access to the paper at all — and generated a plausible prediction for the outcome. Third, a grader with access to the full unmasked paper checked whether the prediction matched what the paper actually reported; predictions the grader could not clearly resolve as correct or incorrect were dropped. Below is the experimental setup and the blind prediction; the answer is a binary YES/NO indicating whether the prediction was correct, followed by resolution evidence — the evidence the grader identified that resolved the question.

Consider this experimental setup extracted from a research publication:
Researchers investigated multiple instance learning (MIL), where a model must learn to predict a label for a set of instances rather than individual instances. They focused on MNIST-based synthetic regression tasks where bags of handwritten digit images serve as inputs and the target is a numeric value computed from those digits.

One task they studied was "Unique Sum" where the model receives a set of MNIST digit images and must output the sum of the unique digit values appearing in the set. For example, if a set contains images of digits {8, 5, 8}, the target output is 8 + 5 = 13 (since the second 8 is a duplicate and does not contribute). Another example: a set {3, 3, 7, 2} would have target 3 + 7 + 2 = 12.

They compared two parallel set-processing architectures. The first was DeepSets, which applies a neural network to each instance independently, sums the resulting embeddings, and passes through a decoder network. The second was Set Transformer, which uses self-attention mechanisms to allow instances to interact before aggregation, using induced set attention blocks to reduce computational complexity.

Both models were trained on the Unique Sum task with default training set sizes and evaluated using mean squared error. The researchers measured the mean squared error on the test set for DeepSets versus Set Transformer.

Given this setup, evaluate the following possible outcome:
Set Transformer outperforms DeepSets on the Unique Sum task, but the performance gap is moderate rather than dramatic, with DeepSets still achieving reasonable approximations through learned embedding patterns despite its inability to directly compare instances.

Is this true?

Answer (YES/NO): NO